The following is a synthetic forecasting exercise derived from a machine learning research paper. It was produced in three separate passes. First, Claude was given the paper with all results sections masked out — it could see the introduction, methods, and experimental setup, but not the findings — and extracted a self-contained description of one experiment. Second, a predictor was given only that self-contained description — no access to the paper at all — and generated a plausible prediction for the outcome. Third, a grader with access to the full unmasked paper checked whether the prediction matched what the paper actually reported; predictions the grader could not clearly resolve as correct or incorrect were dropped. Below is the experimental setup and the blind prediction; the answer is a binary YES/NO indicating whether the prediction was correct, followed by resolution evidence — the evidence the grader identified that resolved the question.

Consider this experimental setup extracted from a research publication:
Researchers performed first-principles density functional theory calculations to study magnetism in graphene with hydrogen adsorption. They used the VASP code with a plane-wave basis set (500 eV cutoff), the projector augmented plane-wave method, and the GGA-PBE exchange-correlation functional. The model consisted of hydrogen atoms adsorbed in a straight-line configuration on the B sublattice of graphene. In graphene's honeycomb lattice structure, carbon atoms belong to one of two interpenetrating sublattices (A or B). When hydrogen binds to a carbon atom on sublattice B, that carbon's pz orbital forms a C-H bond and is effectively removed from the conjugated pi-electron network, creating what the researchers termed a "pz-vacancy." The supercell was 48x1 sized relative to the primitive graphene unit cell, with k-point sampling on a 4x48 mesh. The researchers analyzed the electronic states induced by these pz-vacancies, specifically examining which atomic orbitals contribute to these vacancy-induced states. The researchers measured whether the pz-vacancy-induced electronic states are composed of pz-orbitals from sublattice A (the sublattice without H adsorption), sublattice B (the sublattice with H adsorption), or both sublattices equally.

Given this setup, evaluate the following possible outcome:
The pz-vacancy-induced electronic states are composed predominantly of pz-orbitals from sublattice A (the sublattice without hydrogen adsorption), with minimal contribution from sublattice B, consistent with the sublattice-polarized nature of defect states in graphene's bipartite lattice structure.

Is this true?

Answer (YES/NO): NO